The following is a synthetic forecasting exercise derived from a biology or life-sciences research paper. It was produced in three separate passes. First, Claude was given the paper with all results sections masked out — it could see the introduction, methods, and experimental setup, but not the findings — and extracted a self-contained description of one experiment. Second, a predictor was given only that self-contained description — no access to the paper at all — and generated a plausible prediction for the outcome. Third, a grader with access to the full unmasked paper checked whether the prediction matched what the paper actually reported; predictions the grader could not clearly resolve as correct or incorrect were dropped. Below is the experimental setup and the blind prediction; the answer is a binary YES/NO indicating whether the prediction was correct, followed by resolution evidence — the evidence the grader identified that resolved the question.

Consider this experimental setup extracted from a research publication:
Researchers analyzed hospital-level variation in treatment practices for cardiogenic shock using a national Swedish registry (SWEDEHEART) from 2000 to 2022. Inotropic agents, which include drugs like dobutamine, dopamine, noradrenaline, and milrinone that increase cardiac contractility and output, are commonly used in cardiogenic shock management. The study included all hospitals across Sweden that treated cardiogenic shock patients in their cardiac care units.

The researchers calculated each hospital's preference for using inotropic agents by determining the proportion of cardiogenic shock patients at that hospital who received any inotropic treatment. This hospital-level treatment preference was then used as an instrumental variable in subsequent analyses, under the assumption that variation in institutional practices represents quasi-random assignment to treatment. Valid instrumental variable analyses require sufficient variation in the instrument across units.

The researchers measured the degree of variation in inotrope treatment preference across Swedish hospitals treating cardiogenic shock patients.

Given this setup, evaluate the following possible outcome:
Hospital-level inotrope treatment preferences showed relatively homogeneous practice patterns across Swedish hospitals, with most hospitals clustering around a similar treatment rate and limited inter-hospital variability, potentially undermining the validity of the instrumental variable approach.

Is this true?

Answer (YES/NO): NO